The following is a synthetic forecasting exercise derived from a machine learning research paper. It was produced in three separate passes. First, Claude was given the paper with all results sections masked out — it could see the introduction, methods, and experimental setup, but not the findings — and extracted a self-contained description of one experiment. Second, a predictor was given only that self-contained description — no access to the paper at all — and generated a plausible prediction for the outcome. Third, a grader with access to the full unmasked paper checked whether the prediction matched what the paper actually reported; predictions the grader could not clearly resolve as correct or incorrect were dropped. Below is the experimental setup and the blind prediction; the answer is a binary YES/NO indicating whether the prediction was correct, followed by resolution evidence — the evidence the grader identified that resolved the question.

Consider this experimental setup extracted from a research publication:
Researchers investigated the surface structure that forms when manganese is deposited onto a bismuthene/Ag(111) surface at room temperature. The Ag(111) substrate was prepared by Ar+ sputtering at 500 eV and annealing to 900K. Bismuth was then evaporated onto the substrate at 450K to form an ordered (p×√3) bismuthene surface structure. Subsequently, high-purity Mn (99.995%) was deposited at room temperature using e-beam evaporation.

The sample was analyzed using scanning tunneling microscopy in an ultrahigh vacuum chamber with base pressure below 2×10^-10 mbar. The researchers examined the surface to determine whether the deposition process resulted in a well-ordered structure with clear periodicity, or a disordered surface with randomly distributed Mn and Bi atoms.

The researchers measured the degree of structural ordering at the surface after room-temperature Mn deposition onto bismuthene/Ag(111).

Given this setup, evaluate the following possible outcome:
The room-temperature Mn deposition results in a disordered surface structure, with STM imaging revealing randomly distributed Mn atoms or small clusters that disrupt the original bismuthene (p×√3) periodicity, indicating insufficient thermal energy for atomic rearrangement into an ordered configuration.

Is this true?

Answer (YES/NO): NO